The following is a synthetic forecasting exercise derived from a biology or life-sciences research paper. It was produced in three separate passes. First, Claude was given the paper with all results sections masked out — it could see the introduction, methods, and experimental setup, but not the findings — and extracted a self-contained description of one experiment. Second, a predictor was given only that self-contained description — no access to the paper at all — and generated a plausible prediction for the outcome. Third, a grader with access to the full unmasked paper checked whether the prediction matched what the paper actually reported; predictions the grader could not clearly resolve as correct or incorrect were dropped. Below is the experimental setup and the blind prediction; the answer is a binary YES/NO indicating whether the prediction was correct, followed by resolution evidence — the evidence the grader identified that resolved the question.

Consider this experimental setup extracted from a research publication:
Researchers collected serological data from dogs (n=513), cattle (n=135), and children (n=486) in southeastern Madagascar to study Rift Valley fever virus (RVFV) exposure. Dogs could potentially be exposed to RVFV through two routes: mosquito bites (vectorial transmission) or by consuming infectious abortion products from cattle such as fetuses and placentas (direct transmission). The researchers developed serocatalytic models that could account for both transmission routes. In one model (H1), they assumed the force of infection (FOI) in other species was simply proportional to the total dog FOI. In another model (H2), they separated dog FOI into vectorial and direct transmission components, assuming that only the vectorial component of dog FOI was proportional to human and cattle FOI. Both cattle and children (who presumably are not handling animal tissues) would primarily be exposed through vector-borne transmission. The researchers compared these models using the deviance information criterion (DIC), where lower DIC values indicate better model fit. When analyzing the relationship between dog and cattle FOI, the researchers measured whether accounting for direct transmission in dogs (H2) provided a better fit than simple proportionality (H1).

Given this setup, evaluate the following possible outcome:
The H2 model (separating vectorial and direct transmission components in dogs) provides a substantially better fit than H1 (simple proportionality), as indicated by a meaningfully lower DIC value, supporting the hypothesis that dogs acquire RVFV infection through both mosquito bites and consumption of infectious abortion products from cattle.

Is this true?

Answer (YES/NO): NO